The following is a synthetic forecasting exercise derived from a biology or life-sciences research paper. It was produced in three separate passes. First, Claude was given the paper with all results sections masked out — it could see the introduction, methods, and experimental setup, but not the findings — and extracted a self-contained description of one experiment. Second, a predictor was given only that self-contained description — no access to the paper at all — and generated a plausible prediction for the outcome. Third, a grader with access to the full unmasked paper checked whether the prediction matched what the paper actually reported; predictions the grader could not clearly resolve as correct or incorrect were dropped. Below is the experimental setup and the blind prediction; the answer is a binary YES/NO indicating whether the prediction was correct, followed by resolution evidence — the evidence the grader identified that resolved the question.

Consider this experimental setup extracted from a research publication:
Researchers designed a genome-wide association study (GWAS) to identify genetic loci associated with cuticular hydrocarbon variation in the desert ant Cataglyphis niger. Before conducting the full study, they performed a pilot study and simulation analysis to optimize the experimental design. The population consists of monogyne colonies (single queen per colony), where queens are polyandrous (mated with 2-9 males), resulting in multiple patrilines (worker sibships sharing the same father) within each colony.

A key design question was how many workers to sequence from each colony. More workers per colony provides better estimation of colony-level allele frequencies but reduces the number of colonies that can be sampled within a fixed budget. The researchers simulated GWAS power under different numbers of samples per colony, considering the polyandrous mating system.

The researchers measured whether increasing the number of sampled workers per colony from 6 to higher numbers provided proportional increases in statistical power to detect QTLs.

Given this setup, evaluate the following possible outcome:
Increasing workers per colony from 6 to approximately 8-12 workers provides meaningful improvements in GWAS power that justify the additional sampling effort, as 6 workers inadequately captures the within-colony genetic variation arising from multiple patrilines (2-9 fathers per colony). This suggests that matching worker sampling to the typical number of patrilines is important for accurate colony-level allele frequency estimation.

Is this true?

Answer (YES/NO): NO